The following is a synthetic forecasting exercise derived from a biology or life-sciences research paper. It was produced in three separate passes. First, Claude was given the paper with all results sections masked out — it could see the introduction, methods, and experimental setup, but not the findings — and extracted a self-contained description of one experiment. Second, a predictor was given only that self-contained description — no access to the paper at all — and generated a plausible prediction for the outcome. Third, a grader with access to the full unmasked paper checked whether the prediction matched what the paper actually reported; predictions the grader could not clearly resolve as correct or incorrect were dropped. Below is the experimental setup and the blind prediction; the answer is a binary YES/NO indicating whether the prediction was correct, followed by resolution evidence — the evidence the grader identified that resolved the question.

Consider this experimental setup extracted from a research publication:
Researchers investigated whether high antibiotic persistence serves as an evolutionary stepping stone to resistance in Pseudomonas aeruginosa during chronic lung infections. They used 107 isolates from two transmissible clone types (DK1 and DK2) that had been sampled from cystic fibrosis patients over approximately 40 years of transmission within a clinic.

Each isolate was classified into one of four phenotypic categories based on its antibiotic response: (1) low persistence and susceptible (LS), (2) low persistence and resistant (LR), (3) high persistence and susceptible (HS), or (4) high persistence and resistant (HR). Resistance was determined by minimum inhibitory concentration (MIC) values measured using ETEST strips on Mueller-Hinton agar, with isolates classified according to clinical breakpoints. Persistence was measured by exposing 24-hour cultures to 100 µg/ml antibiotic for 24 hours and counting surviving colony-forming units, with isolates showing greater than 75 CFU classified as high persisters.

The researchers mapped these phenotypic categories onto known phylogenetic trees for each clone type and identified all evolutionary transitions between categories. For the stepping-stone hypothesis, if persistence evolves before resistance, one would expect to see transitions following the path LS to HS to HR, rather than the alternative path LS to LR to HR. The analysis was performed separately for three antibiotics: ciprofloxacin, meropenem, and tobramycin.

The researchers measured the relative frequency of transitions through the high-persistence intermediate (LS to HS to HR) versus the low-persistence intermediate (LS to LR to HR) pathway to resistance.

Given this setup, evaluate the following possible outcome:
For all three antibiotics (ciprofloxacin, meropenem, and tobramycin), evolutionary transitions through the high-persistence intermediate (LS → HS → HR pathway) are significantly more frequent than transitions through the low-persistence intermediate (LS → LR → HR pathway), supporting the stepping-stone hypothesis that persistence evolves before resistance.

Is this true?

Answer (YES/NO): NO